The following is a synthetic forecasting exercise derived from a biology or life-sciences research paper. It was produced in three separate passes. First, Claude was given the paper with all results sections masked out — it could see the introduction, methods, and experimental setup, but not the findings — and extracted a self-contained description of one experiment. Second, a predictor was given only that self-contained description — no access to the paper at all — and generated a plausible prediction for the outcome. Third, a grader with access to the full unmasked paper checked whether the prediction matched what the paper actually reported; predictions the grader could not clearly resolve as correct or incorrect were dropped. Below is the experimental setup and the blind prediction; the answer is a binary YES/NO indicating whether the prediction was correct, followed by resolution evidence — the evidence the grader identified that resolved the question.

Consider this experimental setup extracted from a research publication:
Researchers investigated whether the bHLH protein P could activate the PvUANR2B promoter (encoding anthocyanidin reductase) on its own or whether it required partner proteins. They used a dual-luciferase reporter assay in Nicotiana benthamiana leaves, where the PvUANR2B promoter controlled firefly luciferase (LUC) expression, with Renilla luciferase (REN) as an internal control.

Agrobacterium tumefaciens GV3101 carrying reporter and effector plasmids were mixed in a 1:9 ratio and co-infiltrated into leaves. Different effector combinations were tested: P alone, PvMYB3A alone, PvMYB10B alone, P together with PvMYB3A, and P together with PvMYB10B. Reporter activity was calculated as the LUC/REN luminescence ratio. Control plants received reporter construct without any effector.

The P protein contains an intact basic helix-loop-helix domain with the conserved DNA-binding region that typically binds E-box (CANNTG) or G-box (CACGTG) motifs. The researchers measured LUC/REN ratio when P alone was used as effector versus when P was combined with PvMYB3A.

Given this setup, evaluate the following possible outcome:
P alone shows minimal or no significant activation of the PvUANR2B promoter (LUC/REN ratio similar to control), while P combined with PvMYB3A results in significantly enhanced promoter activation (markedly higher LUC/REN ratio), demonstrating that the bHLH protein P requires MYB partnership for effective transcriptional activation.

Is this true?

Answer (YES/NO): YES